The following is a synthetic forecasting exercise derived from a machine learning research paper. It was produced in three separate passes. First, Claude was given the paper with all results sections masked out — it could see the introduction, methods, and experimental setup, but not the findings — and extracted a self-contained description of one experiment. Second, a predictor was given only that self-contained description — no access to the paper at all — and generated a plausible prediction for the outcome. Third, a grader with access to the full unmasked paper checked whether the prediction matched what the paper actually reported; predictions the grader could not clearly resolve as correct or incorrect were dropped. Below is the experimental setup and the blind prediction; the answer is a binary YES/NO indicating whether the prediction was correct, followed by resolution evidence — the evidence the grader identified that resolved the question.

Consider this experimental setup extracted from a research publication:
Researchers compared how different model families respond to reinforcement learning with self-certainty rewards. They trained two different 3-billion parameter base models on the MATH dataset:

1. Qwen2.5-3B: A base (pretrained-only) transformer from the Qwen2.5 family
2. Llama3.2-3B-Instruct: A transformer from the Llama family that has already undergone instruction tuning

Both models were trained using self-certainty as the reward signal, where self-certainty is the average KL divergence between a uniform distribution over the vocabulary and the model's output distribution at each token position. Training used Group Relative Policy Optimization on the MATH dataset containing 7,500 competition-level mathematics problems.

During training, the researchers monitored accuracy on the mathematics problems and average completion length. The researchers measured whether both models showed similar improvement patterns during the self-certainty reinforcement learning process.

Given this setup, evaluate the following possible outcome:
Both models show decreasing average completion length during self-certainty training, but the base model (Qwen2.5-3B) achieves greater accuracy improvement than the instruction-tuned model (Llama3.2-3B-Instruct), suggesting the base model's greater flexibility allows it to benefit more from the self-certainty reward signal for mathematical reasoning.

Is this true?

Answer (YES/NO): NO